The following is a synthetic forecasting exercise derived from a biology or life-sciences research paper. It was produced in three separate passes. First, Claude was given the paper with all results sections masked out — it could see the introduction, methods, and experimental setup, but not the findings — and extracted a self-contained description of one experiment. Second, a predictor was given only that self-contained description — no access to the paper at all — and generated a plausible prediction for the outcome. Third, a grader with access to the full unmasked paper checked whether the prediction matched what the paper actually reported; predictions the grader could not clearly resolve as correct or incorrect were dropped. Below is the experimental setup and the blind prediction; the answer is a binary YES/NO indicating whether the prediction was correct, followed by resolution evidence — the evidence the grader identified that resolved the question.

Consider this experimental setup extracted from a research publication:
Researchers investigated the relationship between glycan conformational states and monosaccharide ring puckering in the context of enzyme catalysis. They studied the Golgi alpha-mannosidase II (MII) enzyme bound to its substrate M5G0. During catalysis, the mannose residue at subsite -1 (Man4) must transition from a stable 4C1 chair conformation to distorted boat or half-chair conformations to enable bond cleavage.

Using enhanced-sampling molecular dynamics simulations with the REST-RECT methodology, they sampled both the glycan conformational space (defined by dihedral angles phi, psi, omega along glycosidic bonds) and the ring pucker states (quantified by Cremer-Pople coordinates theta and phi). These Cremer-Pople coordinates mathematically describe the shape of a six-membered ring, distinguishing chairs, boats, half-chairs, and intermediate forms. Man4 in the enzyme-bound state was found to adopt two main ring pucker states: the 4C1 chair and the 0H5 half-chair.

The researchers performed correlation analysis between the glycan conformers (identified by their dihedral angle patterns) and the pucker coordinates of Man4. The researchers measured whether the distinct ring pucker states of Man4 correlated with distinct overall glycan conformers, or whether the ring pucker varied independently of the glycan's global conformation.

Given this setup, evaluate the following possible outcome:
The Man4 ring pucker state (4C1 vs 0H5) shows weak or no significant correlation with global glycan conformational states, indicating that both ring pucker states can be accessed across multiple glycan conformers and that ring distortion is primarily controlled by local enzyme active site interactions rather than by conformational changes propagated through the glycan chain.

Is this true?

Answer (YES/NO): NO